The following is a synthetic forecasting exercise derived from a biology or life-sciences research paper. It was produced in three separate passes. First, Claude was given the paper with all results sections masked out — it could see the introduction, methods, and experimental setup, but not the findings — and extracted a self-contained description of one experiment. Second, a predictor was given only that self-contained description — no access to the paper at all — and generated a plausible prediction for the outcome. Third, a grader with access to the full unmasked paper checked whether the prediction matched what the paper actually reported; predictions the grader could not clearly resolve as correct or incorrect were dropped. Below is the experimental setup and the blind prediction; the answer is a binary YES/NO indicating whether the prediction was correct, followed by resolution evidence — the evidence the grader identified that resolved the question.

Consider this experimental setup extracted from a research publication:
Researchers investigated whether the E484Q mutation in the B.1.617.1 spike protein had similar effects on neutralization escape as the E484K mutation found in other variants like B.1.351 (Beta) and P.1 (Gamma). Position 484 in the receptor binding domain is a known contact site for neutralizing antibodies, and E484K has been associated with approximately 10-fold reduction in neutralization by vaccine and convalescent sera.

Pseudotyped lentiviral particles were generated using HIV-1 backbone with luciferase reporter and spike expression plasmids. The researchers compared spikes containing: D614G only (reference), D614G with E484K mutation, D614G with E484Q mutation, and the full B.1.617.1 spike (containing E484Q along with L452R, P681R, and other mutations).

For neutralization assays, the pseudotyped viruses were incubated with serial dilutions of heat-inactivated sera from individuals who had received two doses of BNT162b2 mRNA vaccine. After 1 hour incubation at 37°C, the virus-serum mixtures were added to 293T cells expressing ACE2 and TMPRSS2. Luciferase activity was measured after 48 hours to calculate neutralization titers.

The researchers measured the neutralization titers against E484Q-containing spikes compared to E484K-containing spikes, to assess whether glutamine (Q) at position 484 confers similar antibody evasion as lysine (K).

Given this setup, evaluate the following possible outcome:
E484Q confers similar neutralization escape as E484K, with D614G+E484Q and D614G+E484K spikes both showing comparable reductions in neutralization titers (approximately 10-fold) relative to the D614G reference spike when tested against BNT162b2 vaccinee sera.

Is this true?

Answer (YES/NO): NO